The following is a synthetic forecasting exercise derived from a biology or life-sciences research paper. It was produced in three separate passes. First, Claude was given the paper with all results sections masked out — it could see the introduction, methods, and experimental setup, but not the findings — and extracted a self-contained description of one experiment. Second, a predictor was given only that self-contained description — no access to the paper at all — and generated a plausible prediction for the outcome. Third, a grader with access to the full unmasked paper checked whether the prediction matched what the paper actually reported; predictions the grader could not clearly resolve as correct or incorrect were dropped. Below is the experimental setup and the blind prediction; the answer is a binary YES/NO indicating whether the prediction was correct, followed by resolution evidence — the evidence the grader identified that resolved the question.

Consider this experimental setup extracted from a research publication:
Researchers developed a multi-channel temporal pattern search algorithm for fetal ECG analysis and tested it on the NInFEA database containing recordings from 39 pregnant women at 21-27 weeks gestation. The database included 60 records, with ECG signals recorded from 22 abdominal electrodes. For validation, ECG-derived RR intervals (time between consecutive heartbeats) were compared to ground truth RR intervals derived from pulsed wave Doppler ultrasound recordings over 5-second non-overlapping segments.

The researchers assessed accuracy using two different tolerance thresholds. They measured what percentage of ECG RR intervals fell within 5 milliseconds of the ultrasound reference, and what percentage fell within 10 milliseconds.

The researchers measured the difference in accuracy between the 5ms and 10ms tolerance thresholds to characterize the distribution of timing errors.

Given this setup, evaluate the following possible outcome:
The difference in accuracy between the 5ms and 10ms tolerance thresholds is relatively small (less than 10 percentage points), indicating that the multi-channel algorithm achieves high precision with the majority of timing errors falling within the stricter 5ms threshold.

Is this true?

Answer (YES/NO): NO